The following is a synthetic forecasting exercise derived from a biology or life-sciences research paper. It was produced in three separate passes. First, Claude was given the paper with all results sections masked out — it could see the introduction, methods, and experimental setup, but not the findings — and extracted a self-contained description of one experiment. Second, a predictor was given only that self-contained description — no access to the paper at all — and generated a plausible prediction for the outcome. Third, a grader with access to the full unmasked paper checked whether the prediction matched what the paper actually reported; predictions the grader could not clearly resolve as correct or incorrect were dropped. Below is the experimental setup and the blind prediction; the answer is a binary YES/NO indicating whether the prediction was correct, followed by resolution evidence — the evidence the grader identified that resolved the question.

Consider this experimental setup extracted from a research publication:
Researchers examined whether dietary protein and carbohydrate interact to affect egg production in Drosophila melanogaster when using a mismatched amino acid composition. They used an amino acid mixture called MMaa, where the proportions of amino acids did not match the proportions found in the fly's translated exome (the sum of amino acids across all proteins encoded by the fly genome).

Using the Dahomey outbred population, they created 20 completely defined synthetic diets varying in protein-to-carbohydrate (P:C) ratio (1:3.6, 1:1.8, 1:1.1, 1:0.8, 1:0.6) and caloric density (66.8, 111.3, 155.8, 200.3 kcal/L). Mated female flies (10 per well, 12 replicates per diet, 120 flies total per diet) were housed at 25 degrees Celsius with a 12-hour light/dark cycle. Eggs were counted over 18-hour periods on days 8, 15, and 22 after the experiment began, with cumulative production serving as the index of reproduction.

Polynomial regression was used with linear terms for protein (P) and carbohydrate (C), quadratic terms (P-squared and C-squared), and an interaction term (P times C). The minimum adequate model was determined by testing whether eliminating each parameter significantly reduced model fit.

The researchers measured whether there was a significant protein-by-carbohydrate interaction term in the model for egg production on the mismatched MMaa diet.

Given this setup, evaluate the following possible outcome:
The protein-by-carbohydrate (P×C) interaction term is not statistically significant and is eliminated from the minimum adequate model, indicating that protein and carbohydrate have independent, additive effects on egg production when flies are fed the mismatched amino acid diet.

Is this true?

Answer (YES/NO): YES